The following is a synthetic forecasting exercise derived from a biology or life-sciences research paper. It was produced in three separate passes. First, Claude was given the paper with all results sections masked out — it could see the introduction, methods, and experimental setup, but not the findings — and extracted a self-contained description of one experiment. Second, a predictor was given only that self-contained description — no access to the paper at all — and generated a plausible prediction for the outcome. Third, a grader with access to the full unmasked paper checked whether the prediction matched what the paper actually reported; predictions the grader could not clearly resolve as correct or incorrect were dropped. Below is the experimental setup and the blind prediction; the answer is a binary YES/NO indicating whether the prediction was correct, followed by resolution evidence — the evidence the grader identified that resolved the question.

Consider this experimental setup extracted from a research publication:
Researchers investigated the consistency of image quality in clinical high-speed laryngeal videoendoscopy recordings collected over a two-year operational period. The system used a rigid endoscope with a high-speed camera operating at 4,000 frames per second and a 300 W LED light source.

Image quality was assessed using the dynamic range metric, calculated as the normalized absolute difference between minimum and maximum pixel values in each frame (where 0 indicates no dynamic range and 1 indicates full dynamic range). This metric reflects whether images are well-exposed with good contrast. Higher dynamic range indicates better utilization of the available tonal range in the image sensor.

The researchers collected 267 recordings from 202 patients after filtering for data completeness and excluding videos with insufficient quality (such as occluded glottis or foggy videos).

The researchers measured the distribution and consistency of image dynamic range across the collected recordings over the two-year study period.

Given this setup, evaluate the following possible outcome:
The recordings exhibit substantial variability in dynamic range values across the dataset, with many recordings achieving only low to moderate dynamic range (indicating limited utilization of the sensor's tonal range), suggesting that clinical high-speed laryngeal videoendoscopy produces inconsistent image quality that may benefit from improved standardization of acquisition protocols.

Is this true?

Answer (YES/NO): NO